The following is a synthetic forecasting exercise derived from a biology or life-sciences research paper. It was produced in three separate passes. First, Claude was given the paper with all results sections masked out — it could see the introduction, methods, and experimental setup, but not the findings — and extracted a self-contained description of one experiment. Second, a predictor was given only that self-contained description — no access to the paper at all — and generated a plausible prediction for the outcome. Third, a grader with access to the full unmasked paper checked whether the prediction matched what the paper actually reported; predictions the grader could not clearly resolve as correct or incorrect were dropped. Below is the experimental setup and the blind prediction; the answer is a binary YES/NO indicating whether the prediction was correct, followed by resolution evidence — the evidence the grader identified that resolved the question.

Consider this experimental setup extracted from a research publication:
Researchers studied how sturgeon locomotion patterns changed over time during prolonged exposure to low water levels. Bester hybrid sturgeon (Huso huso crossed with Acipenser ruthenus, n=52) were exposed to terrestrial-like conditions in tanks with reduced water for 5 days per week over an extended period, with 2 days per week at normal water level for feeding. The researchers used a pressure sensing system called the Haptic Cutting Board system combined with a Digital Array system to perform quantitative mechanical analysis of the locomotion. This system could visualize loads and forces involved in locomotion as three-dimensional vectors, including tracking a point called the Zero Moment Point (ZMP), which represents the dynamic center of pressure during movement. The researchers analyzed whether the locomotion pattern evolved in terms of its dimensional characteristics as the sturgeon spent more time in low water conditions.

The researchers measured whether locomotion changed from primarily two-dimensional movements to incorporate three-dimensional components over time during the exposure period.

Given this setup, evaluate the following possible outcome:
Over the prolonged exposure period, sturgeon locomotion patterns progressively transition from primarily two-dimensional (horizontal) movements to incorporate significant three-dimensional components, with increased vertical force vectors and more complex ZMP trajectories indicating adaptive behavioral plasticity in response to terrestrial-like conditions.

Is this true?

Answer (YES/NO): YES